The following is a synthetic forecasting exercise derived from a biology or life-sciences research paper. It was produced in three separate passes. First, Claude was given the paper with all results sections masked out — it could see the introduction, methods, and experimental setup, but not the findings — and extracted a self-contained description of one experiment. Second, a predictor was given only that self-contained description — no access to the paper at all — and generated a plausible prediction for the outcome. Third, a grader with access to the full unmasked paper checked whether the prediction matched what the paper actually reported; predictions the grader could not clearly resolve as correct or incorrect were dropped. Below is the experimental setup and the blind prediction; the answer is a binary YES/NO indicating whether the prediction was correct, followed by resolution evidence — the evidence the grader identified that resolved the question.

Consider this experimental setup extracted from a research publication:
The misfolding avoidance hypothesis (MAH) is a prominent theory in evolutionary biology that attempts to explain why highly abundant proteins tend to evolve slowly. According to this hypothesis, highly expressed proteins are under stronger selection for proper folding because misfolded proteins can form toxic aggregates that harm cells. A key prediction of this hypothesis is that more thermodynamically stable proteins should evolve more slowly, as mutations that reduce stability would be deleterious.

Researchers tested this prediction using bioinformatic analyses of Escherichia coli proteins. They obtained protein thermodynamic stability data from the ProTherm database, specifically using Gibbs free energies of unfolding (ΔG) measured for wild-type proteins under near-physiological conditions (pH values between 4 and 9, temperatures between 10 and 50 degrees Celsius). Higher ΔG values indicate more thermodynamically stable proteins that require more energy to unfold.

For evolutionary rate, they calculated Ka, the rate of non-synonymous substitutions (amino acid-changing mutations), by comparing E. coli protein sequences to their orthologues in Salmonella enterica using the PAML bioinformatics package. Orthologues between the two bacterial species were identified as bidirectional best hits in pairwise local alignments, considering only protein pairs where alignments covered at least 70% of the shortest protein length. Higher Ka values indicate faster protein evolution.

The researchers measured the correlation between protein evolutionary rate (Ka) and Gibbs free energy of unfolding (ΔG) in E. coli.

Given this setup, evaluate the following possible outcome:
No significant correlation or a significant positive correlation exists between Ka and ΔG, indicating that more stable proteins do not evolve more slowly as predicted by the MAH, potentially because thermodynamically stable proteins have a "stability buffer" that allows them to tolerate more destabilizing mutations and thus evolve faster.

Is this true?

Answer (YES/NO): YES